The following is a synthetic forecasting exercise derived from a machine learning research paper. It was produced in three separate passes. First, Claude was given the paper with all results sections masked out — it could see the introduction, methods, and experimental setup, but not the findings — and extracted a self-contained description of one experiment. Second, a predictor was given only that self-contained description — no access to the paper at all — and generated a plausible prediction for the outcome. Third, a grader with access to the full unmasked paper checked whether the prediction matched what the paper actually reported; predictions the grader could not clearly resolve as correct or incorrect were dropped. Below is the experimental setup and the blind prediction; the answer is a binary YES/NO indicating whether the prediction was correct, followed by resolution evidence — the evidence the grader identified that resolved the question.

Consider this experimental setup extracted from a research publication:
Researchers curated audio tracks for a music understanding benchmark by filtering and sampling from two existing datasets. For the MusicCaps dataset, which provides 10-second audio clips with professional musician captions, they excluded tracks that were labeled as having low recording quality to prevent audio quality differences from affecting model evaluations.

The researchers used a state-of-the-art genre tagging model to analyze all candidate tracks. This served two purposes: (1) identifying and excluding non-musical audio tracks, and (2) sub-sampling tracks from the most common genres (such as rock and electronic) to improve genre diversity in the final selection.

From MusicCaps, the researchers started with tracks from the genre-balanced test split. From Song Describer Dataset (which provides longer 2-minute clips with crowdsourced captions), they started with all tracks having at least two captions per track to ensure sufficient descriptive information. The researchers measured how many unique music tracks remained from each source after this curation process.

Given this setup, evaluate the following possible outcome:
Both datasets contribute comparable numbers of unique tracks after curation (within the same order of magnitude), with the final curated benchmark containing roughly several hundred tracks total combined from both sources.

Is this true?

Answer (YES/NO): NO